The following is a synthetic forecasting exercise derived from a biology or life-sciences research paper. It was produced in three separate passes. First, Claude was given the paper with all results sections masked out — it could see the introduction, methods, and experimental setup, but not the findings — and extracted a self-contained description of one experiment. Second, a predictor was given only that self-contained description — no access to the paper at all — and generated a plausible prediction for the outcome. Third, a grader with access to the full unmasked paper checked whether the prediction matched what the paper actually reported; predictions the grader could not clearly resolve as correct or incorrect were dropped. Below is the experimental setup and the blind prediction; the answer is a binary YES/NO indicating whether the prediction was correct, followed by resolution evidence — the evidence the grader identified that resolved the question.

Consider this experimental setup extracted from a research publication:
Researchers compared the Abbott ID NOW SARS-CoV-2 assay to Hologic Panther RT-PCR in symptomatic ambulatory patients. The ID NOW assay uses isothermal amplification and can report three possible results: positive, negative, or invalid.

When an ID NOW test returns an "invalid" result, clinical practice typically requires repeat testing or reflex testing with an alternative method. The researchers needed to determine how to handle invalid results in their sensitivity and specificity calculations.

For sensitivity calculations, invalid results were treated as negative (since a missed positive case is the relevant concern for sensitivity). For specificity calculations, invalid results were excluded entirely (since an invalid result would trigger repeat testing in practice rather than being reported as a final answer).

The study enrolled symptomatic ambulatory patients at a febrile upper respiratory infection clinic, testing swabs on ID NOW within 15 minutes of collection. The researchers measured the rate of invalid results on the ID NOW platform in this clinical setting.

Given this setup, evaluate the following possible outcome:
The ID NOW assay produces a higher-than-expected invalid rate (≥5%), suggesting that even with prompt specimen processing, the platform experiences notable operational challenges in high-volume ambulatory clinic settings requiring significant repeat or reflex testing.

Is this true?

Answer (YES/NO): NO